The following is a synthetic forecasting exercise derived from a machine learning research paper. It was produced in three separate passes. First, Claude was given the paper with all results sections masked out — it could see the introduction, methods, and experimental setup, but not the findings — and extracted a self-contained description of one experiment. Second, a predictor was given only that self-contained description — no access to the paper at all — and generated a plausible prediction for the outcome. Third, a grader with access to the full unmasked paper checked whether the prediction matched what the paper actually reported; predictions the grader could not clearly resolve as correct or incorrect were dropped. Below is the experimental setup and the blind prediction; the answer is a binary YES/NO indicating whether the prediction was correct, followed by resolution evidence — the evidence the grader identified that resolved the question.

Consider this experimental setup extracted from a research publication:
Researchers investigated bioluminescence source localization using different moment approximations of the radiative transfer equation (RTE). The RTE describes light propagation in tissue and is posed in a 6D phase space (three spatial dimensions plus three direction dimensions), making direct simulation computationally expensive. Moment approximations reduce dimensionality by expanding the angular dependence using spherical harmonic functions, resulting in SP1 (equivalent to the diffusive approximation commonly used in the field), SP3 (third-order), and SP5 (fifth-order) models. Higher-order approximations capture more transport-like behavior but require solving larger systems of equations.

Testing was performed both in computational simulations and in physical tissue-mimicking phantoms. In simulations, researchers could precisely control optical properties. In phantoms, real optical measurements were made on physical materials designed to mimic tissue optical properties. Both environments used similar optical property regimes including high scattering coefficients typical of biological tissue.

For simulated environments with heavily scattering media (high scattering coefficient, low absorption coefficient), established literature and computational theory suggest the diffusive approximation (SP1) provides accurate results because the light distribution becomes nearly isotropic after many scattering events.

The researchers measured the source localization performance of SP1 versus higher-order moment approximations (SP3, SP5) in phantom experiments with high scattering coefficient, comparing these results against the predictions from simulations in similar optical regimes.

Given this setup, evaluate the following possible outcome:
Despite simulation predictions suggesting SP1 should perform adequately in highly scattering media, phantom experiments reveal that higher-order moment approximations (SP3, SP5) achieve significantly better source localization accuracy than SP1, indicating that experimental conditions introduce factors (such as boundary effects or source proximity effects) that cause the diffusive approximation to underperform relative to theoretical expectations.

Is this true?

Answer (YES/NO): NO